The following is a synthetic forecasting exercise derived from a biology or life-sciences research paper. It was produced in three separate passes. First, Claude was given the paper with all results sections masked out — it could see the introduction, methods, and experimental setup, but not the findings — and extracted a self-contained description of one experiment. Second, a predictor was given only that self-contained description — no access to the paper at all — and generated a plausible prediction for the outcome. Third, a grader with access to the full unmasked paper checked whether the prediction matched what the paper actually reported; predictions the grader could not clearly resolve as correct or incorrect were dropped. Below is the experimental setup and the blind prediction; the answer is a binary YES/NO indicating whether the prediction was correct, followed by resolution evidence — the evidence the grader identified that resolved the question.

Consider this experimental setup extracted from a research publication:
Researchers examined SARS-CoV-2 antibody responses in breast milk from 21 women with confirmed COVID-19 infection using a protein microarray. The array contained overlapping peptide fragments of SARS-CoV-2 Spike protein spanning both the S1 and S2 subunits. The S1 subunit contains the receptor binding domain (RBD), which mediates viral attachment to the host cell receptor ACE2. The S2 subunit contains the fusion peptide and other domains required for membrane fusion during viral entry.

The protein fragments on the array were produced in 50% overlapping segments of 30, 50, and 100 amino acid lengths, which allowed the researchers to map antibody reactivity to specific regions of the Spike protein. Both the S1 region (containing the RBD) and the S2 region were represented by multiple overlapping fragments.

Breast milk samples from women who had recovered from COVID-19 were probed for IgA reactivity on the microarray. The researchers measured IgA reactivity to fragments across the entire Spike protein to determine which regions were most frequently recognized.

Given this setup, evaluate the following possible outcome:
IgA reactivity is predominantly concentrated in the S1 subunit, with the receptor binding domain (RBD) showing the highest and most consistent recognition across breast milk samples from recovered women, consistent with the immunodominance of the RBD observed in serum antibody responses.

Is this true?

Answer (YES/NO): NO